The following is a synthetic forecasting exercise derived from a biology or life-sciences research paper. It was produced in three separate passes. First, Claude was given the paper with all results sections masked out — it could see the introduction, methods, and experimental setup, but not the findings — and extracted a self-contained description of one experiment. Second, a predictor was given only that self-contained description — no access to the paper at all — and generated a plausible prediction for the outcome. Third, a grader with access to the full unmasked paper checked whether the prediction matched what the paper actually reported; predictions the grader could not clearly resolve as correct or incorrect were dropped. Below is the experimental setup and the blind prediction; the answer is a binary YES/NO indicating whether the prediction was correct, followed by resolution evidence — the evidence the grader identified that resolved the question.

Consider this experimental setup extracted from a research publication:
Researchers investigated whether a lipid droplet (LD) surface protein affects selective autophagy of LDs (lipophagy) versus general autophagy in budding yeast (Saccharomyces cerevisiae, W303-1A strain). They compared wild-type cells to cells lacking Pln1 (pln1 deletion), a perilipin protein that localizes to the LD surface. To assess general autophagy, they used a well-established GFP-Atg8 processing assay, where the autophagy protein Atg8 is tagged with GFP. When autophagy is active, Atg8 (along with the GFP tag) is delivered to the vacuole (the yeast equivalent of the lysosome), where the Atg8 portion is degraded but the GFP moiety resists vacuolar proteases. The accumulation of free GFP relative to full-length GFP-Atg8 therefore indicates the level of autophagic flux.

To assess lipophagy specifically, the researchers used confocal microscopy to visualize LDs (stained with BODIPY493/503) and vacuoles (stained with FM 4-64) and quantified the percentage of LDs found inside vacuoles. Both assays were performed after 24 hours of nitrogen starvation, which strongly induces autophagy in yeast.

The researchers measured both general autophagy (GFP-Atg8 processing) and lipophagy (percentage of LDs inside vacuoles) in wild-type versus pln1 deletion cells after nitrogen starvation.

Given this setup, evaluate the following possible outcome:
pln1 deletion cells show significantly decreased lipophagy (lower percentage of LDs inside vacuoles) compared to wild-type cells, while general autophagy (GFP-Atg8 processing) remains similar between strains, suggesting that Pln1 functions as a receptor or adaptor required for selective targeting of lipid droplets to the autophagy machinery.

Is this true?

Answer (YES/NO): YES